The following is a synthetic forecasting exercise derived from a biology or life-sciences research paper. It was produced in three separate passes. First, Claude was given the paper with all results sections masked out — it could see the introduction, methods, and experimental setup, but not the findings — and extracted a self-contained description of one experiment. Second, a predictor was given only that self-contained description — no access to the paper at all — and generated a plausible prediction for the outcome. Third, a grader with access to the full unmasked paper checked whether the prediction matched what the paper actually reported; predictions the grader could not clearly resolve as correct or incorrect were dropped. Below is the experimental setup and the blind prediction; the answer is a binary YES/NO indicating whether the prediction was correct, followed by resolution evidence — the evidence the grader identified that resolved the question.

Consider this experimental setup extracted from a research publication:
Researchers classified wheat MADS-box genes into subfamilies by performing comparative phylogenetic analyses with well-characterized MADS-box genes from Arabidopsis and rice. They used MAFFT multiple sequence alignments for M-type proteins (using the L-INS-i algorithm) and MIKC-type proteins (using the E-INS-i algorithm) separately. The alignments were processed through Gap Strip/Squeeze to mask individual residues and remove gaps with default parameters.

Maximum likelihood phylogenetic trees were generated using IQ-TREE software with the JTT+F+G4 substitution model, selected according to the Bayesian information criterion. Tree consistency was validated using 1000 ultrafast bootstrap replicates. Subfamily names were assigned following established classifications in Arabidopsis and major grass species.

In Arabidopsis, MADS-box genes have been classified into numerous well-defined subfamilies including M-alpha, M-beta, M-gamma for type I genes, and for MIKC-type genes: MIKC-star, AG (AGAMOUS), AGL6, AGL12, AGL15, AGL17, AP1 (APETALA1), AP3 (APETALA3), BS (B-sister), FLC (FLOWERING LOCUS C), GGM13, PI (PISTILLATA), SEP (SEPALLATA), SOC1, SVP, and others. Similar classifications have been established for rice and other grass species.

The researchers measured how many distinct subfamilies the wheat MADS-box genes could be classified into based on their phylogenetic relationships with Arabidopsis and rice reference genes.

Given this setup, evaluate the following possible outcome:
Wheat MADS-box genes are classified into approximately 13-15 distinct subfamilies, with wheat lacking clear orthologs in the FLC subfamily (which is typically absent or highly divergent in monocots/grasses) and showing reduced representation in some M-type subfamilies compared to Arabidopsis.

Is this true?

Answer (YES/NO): NO